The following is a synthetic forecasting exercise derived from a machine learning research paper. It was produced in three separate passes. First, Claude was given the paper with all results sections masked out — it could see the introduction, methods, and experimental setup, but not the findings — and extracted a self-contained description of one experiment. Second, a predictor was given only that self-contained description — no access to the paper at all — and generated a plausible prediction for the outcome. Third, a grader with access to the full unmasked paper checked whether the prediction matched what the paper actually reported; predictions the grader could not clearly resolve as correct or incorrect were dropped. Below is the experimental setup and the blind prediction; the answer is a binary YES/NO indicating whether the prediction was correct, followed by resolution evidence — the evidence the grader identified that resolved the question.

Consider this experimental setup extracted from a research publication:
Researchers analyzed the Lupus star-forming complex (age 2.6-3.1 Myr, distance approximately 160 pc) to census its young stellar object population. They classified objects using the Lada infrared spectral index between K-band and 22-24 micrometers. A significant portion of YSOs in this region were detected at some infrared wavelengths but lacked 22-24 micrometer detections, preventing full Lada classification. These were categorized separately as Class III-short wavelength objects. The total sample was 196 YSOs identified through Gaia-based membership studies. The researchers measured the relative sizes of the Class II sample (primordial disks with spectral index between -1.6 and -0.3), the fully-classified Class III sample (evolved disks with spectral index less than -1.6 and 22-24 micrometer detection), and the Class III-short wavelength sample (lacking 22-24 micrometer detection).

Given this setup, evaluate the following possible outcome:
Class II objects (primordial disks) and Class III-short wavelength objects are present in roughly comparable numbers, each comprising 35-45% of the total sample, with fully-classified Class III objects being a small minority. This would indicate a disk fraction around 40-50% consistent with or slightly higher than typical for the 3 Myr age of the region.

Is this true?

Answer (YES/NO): YES